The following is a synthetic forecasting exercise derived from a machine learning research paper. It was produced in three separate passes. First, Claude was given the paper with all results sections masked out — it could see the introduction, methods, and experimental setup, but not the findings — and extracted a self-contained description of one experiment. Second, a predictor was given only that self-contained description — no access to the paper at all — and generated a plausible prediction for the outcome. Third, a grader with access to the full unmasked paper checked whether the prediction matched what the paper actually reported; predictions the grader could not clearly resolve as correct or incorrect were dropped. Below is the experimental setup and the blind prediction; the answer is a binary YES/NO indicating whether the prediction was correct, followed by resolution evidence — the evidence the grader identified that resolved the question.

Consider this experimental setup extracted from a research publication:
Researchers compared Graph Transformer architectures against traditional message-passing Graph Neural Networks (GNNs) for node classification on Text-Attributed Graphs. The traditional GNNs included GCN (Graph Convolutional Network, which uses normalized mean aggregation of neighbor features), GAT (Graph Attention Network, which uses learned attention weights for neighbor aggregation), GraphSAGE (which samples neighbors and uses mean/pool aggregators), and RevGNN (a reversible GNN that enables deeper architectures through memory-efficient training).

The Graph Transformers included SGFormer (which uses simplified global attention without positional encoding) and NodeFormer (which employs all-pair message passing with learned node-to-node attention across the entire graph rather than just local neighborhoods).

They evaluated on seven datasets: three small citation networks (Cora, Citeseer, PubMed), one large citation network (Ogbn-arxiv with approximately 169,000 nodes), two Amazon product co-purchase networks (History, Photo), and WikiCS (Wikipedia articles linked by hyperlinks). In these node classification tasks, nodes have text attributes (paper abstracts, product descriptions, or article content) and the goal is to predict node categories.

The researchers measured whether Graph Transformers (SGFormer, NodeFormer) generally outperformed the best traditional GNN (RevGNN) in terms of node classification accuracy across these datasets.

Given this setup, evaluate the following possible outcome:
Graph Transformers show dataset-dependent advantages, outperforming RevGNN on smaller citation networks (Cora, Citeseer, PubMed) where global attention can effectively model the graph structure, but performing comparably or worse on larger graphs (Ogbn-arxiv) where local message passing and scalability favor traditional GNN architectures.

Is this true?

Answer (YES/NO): NO